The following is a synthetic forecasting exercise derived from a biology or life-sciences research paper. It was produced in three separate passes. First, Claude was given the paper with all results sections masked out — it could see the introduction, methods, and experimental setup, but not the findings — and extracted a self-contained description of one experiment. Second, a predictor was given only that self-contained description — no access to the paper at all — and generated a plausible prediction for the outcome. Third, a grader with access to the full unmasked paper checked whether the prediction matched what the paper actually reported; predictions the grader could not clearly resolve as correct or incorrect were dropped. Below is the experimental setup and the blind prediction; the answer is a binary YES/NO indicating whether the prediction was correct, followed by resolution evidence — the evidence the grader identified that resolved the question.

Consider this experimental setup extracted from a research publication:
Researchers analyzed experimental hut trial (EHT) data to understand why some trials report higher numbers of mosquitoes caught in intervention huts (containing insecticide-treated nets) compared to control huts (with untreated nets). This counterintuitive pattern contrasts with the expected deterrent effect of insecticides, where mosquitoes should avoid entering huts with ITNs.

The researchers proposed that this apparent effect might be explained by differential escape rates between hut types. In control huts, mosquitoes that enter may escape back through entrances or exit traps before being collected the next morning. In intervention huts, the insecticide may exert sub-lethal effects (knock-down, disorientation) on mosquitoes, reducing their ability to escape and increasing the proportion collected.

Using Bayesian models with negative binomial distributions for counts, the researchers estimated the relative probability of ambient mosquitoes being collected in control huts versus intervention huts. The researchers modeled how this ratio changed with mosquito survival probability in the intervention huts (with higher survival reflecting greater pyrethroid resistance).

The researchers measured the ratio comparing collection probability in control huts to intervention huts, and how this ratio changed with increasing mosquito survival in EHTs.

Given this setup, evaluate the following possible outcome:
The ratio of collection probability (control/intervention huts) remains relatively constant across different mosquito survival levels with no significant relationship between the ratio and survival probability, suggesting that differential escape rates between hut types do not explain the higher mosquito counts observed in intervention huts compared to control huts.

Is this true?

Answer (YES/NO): NO